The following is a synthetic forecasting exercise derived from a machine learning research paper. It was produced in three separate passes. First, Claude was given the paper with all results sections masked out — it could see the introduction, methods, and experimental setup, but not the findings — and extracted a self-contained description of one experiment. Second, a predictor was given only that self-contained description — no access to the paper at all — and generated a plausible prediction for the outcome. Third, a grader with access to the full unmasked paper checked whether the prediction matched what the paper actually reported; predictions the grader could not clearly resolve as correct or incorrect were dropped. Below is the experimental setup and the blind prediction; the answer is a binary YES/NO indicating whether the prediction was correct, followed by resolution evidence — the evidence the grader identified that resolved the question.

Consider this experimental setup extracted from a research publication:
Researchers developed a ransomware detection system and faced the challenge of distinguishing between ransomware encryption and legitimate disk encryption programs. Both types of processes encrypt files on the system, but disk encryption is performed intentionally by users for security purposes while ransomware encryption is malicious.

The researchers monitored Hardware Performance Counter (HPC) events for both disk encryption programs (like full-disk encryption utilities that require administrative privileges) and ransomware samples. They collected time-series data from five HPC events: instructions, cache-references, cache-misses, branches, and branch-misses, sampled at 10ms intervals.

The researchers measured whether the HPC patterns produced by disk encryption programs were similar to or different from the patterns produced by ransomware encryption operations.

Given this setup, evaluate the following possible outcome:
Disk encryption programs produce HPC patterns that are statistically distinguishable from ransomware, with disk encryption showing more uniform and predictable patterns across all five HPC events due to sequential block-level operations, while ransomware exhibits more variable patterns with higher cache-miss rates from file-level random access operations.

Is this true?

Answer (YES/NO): NO